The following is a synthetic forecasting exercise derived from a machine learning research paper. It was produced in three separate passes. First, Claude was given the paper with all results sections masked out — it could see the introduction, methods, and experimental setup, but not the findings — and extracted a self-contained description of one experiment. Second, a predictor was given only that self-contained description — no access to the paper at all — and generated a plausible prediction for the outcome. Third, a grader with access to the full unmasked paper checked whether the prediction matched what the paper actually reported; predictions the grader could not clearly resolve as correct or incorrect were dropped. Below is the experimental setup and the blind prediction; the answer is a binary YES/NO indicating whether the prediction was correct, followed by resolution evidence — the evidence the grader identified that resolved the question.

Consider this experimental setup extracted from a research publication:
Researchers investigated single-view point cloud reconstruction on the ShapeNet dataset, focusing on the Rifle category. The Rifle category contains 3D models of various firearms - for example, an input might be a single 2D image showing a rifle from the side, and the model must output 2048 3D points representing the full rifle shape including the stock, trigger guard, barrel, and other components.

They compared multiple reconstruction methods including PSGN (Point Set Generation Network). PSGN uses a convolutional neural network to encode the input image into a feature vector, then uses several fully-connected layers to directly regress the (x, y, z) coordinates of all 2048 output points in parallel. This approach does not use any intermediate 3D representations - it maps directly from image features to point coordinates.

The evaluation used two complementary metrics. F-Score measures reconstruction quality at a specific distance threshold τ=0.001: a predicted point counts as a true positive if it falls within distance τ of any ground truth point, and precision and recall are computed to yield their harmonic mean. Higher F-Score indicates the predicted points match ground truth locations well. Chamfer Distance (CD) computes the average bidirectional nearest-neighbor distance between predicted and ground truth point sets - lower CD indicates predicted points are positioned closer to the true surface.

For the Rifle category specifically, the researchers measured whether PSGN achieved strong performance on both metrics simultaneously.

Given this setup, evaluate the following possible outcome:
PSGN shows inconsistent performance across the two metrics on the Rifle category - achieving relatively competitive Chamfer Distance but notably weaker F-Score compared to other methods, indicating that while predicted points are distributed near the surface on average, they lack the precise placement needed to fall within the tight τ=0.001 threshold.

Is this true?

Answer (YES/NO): NO